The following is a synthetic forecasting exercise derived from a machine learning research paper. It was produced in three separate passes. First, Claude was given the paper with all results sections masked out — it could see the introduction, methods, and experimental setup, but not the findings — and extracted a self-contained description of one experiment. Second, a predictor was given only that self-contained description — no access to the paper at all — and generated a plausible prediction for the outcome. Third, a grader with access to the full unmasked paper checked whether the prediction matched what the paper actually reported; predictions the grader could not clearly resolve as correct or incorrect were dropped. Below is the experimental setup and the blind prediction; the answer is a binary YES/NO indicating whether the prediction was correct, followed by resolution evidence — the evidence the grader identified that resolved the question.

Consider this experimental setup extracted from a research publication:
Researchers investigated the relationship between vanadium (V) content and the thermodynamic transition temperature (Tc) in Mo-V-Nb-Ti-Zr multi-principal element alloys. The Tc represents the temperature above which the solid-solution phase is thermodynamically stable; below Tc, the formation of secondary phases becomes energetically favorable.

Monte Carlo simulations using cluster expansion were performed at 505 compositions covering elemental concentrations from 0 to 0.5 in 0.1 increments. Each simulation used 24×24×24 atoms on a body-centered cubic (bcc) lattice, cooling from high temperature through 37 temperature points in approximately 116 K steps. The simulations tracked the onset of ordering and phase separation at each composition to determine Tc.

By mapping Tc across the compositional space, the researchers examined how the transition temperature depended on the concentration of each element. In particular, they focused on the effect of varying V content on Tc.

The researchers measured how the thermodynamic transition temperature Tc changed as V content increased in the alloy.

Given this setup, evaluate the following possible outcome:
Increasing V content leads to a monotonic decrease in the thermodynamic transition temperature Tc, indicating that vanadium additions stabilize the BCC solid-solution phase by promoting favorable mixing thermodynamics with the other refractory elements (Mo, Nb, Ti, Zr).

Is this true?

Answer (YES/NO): NO